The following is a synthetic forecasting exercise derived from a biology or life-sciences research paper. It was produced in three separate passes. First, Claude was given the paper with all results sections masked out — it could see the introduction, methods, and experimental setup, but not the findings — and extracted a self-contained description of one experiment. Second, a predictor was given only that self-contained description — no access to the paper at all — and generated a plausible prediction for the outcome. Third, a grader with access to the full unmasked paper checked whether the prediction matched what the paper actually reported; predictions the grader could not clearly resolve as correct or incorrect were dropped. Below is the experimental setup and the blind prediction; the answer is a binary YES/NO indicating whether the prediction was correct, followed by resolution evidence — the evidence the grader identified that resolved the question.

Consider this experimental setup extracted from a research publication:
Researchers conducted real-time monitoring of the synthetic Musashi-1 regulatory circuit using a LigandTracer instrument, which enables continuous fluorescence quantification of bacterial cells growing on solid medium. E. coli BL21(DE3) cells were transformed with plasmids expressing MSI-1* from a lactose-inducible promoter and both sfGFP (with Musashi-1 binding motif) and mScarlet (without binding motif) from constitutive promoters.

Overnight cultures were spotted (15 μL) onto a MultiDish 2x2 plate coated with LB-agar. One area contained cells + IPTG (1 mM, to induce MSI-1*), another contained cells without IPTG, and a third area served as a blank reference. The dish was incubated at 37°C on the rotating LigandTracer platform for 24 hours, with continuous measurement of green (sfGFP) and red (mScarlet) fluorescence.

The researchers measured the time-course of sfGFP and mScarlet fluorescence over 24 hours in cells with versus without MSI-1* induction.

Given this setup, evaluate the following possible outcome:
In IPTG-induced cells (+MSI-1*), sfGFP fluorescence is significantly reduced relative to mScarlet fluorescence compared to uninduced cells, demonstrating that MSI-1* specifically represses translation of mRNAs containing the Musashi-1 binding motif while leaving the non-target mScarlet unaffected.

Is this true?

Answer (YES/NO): NO